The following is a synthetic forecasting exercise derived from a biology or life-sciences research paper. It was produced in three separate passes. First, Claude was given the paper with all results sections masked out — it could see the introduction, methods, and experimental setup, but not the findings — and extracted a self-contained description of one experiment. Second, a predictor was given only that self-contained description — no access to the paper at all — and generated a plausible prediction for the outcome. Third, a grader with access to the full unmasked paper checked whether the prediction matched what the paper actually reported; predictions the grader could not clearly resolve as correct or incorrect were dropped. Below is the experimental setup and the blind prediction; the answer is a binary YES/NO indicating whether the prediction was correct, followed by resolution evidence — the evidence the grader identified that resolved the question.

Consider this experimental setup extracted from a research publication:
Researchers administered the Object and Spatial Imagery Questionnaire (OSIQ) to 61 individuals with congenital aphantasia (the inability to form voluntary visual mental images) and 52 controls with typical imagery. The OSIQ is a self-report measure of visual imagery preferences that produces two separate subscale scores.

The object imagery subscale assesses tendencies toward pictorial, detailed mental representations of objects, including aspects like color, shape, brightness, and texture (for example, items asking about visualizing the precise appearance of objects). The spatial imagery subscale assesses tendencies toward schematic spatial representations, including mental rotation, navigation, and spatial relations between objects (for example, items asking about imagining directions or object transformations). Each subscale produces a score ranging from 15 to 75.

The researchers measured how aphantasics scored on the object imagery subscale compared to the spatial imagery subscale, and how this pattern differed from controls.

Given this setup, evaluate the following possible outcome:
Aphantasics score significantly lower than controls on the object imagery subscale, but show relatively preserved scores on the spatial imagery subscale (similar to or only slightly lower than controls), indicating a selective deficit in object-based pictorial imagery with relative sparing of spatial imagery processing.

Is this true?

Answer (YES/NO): YES